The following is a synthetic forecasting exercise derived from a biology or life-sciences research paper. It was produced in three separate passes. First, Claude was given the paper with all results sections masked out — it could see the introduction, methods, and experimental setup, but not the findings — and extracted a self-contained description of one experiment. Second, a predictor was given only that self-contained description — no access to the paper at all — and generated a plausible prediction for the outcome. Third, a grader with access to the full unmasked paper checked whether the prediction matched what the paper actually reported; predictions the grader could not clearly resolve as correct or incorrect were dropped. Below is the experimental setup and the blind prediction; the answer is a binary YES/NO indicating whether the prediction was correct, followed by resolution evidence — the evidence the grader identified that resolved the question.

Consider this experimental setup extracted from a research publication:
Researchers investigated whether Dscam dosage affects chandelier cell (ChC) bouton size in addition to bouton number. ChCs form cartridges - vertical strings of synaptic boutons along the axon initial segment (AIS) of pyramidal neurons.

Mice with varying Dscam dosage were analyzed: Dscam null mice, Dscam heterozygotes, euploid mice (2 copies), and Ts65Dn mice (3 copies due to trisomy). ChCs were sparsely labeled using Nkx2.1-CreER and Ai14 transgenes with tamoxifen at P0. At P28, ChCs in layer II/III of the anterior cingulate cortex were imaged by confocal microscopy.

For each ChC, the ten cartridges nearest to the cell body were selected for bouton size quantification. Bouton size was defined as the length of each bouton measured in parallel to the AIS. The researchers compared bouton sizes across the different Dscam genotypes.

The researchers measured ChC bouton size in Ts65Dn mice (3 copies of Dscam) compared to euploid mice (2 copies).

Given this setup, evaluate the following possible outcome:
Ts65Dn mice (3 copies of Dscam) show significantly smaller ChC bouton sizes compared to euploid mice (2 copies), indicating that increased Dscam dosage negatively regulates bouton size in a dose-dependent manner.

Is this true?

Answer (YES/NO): NO